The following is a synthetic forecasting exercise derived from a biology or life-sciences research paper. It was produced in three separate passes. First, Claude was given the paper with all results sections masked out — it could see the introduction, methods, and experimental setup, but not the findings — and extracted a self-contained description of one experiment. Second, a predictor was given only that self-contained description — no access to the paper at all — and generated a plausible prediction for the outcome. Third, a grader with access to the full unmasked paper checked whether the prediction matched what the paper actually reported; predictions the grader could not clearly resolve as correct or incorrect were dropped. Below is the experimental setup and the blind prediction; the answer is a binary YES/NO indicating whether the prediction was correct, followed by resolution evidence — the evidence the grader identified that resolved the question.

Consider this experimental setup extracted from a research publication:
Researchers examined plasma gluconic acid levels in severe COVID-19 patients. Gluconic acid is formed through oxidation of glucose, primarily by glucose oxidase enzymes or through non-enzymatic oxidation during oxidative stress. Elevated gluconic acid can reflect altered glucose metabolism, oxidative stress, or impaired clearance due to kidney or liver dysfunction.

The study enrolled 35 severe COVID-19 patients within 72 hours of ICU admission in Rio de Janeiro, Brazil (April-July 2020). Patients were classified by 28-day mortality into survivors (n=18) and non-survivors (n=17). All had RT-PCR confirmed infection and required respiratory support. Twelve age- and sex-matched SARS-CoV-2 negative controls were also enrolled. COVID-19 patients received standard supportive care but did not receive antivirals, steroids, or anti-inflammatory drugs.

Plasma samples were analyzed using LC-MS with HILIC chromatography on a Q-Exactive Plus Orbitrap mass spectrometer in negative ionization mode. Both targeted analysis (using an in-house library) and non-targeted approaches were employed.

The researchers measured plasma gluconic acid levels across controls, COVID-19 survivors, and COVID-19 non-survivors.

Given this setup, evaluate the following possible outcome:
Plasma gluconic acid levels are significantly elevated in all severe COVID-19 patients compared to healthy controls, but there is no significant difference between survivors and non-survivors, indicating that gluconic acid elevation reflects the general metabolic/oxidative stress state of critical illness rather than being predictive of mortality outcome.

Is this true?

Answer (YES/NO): NO